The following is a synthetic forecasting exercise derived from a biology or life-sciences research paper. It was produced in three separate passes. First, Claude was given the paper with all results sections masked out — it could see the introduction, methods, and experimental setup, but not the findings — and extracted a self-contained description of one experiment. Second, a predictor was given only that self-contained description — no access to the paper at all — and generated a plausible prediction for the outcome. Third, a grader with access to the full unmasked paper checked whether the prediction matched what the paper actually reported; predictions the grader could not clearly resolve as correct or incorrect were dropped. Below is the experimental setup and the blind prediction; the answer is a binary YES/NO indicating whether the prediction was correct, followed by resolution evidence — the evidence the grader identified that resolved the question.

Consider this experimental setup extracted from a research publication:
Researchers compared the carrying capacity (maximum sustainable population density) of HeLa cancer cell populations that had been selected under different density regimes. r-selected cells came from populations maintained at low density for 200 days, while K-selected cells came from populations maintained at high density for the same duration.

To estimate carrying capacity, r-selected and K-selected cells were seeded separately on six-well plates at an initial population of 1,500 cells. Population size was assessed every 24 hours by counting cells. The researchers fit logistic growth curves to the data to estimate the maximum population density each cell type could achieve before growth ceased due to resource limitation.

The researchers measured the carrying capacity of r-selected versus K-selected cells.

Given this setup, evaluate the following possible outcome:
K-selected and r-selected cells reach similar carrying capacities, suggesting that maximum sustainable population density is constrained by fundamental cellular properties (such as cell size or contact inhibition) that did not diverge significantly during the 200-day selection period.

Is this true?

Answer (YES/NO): NO